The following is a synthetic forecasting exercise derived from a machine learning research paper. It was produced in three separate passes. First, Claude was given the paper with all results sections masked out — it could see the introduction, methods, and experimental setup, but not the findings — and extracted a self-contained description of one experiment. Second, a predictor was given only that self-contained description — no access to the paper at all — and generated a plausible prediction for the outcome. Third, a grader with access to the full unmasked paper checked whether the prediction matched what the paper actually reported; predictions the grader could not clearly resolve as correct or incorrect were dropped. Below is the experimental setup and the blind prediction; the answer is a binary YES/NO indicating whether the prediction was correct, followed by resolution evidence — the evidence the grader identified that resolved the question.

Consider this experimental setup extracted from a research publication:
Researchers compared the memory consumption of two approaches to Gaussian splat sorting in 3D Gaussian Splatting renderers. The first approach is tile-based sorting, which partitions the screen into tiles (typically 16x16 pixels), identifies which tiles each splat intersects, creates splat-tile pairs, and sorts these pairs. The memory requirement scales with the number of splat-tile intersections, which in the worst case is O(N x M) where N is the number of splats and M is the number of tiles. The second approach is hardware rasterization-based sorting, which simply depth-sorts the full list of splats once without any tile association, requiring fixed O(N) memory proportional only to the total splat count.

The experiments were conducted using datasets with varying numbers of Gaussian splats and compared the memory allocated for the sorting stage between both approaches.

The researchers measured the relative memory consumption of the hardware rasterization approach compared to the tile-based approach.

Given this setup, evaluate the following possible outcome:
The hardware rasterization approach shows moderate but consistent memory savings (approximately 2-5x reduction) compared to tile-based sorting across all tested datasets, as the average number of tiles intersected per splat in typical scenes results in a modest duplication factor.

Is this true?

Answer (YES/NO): NO